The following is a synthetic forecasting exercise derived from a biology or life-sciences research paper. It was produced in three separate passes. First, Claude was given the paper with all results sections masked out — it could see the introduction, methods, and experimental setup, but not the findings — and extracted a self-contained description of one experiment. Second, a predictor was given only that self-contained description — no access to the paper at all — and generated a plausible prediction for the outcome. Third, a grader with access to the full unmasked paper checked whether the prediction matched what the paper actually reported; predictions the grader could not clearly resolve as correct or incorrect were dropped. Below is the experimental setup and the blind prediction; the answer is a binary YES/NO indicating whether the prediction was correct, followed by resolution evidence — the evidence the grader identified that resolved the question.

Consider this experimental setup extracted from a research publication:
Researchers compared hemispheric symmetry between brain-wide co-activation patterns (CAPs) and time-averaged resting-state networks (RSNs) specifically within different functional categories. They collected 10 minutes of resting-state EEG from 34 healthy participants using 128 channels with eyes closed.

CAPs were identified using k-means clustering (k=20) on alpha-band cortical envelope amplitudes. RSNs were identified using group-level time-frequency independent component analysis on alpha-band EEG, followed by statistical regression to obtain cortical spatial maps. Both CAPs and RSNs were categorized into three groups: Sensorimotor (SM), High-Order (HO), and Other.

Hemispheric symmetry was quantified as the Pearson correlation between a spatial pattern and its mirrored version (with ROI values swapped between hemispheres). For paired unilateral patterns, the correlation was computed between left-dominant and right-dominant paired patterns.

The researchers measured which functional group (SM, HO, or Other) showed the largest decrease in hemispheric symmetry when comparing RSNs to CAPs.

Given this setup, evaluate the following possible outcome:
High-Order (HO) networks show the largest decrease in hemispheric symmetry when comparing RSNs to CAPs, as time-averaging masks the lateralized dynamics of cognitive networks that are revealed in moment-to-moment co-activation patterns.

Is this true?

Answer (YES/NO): YES